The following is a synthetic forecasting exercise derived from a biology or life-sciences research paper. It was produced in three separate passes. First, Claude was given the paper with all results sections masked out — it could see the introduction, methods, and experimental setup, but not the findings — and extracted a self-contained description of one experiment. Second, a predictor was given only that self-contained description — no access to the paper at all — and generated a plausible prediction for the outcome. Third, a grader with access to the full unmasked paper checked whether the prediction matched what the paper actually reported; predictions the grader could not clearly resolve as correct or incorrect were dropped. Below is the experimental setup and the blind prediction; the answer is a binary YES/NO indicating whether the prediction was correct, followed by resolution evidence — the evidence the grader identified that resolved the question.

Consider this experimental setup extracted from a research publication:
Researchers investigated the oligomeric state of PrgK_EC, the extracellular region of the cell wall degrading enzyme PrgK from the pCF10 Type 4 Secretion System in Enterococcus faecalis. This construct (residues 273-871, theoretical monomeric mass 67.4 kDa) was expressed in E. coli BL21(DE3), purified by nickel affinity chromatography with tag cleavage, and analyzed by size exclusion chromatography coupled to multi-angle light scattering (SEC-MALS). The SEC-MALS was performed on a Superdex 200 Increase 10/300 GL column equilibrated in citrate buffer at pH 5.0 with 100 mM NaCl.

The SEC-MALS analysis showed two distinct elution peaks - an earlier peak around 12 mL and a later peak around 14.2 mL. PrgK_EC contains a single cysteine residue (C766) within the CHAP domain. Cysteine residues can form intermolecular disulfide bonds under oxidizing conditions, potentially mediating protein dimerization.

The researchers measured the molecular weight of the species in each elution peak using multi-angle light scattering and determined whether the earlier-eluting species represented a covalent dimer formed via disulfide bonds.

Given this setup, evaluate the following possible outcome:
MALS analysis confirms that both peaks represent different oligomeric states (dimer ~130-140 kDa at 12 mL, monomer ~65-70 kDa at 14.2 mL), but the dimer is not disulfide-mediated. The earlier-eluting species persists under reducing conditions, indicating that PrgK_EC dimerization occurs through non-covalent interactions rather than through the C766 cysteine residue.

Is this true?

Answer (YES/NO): NO